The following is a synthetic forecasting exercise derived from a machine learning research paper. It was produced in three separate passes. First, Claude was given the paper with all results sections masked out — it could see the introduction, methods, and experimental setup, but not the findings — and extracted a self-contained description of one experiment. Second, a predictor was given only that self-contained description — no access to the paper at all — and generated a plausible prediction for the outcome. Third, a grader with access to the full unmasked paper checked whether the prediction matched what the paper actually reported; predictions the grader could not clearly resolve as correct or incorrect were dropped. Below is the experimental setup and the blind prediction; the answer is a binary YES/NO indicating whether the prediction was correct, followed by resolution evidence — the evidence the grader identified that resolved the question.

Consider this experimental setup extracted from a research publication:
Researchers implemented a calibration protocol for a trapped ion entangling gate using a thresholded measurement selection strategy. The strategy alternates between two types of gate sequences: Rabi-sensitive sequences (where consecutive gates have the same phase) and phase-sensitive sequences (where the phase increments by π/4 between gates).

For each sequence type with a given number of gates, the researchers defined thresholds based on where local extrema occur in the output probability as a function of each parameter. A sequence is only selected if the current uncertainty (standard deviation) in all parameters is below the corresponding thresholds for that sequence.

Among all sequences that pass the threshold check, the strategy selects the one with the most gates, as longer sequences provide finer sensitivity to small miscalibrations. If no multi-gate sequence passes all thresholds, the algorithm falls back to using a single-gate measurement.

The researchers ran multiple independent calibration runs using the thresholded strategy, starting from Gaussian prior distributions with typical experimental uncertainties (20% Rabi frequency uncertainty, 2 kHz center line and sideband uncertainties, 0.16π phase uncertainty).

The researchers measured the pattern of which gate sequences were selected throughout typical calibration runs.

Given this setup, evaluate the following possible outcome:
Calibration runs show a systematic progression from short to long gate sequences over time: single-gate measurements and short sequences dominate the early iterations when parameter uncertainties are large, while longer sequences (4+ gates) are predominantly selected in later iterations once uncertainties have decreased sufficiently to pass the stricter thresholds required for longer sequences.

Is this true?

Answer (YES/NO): YES